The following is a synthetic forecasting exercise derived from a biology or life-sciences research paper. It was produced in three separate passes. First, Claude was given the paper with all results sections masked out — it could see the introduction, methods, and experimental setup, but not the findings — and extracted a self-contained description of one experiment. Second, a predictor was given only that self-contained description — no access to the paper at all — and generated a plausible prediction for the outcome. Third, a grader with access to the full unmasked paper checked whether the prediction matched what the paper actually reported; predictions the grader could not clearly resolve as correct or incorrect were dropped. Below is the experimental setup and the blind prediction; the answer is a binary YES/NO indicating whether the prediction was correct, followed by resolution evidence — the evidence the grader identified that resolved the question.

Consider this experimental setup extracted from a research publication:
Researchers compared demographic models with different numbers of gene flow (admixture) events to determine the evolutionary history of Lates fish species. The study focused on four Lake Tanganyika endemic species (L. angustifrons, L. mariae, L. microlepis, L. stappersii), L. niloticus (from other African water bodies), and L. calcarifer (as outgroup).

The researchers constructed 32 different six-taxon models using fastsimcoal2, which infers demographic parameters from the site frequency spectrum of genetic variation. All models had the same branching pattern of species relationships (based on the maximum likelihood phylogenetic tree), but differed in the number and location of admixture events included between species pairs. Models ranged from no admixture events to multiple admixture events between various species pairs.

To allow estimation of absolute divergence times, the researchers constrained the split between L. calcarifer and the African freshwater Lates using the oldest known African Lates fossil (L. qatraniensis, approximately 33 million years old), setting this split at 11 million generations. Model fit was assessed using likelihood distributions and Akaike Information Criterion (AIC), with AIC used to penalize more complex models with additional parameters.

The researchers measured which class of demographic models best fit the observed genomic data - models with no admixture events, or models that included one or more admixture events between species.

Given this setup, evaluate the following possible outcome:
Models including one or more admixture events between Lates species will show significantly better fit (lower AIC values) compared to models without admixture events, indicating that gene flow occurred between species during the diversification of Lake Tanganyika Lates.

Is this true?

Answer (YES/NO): YES